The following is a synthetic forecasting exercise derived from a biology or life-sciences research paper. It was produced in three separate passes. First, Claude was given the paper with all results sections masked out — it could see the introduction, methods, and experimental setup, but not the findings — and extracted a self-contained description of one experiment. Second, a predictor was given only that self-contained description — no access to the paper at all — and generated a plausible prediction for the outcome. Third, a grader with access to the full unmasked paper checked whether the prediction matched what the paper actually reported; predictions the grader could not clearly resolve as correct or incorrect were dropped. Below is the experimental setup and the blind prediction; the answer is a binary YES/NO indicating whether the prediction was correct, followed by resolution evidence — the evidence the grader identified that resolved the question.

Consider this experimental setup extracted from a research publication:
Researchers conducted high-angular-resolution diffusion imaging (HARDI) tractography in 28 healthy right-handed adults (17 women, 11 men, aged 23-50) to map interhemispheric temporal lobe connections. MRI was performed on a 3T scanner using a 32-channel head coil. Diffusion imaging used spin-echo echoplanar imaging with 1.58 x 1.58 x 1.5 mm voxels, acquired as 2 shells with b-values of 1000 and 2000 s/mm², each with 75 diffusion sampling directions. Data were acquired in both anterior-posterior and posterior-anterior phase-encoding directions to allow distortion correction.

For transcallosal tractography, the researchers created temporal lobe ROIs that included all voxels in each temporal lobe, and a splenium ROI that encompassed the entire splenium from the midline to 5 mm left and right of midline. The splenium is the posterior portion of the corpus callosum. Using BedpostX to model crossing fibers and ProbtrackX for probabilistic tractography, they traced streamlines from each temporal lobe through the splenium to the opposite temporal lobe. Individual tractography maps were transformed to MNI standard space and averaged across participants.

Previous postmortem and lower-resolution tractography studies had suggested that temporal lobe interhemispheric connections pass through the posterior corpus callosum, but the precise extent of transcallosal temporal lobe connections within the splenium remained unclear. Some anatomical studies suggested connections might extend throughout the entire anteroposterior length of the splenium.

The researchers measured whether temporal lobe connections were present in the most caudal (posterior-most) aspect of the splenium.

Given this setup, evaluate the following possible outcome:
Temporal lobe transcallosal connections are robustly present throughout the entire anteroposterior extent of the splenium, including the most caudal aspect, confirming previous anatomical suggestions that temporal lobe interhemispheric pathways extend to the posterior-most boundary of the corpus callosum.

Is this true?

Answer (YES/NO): NO